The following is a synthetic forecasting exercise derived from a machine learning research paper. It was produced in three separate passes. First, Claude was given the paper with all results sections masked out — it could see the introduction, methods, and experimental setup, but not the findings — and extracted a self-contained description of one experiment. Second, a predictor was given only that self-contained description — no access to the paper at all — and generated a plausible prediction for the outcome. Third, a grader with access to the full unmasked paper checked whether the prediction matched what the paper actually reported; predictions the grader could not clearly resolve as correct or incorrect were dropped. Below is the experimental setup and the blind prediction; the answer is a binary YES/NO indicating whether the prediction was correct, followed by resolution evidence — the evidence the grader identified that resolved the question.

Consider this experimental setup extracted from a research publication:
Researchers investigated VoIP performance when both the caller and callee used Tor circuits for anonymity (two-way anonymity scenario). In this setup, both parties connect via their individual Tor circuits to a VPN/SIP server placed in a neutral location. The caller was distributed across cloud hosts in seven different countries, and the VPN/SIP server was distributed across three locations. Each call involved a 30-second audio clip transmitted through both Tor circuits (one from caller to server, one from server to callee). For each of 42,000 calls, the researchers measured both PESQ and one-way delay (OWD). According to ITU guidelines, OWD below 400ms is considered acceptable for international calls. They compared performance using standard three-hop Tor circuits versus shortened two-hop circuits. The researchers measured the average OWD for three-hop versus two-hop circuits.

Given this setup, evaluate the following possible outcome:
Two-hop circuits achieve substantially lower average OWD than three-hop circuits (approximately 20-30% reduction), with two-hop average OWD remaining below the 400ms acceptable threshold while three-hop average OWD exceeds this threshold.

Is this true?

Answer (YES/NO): NO